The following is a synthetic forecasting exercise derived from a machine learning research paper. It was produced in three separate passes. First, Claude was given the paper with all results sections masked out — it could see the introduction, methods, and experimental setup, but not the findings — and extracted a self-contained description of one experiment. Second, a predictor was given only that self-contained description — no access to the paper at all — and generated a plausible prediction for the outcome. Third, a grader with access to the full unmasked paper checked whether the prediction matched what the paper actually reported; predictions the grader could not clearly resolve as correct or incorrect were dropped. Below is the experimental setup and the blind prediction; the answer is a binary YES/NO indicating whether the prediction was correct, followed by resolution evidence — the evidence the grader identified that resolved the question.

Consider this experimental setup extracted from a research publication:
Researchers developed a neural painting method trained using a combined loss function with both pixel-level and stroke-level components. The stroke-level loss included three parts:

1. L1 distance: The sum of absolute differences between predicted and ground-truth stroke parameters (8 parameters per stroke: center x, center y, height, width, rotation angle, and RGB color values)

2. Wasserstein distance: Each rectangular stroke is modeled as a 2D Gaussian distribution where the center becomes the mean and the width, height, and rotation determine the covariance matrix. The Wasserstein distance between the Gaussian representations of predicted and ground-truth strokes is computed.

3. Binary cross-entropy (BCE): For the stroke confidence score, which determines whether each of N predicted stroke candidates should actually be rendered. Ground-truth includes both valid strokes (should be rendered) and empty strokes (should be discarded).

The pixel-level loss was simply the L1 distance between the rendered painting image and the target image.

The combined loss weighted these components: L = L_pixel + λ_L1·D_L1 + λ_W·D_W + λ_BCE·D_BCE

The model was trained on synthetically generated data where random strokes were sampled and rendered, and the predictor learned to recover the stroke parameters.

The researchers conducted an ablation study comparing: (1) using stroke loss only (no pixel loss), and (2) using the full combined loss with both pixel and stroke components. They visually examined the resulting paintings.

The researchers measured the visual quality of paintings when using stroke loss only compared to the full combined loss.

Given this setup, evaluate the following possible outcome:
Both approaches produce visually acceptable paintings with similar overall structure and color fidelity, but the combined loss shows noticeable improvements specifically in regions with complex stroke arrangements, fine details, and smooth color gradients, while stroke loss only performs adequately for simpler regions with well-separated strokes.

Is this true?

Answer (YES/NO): NO